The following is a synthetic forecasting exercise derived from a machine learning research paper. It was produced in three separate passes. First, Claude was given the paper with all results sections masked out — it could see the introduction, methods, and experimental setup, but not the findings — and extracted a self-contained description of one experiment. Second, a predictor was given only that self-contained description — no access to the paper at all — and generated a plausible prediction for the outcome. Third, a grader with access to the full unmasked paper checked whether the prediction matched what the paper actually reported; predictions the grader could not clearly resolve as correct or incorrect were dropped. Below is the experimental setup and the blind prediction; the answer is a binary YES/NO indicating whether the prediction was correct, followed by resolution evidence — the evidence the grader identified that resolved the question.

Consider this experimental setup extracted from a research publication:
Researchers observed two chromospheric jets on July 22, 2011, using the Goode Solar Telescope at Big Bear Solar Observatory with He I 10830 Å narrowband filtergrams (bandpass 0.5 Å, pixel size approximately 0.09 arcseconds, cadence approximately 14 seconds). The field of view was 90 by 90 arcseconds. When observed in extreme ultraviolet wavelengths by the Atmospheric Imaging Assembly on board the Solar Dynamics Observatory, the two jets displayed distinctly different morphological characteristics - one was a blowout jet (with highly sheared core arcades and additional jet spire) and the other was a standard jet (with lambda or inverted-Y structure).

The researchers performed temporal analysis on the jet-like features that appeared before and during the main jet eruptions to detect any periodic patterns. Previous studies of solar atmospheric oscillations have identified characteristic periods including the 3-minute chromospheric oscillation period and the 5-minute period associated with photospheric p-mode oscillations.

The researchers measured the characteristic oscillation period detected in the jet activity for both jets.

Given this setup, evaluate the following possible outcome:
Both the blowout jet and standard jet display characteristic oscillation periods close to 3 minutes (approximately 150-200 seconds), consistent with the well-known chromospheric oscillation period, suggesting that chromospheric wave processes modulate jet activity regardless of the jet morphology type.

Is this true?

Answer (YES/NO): NO